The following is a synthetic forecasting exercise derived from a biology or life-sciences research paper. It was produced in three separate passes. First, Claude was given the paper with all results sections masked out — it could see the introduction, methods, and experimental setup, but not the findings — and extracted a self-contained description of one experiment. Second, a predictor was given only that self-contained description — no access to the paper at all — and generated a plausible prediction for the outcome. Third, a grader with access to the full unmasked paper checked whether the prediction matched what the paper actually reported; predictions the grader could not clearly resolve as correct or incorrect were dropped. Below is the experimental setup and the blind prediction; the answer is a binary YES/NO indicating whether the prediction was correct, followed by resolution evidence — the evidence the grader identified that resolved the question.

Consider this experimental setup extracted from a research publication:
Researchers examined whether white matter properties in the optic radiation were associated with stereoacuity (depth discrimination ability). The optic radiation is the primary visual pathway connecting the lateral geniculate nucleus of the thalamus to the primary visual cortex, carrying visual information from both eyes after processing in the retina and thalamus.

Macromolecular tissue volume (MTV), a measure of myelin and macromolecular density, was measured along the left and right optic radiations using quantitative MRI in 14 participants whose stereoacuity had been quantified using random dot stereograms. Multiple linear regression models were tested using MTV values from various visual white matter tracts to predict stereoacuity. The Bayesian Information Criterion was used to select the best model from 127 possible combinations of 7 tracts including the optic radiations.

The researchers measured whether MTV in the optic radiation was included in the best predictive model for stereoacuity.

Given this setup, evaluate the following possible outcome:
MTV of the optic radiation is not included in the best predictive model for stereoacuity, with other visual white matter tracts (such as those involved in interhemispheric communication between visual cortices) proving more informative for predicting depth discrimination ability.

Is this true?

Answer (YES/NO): NO